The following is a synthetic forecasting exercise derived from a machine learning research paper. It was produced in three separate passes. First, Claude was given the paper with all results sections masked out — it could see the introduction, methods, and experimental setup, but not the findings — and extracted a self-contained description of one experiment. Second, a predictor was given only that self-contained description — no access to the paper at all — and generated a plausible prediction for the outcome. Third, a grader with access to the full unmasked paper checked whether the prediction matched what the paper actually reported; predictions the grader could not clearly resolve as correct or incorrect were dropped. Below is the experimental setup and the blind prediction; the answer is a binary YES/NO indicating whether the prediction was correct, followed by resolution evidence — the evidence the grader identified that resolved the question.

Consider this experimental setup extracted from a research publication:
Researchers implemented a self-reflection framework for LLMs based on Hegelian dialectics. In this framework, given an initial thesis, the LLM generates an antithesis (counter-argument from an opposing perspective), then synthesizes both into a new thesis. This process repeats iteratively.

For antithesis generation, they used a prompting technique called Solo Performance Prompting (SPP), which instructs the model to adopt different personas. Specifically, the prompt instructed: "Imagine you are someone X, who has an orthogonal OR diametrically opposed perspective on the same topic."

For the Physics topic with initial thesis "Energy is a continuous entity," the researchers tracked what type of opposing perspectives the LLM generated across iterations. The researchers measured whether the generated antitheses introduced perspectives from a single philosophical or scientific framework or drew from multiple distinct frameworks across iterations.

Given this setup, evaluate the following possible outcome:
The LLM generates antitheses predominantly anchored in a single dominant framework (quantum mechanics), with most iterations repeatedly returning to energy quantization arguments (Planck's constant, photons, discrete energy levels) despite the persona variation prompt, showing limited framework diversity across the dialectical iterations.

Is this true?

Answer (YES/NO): NO